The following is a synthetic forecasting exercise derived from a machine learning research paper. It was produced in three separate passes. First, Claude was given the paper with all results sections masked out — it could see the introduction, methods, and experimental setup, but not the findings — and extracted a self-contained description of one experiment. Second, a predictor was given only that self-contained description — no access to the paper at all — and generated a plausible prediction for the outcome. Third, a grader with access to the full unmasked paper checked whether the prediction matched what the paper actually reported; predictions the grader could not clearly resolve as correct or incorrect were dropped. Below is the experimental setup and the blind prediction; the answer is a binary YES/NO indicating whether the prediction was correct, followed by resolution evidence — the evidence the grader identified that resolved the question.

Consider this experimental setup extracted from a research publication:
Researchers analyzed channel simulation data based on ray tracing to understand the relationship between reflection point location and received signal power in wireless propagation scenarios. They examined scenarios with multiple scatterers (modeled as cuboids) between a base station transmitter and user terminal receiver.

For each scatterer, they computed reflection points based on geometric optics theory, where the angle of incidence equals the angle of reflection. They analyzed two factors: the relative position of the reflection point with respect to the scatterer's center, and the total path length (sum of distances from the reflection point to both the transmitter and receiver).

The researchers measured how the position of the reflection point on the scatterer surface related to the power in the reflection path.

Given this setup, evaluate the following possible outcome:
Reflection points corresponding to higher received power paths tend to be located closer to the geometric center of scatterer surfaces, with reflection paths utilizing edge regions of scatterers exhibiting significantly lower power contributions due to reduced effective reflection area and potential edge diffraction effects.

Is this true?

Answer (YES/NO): YES